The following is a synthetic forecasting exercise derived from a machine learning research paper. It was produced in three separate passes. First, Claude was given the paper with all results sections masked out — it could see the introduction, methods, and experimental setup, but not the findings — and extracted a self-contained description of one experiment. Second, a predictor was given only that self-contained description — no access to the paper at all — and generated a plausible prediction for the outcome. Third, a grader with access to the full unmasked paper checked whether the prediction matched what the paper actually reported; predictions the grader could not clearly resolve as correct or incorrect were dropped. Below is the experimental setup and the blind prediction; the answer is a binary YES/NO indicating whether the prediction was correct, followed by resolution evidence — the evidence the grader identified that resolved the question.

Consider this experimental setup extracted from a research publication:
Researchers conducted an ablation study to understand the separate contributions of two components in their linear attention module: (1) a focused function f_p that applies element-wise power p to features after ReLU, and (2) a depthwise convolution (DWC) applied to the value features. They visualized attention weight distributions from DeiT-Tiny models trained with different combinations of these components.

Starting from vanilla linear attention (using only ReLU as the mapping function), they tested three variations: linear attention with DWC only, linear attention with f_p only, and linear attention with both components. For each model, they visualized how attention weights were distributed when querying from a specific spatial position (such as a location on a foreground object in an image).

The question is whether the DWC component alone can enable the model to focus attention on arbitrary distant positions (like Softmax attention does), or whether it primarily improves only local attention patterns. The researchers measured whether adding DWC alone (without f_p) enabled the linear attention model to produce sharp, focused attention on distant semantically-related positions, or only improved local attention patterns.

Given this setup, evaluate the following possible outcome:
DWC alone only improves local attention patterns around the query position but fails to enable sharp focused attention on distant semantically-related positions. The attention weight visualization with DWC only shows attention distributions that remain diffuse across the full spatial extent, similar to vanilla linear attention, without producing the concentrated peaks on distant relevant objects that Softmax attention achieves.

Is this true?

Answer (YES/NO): NO